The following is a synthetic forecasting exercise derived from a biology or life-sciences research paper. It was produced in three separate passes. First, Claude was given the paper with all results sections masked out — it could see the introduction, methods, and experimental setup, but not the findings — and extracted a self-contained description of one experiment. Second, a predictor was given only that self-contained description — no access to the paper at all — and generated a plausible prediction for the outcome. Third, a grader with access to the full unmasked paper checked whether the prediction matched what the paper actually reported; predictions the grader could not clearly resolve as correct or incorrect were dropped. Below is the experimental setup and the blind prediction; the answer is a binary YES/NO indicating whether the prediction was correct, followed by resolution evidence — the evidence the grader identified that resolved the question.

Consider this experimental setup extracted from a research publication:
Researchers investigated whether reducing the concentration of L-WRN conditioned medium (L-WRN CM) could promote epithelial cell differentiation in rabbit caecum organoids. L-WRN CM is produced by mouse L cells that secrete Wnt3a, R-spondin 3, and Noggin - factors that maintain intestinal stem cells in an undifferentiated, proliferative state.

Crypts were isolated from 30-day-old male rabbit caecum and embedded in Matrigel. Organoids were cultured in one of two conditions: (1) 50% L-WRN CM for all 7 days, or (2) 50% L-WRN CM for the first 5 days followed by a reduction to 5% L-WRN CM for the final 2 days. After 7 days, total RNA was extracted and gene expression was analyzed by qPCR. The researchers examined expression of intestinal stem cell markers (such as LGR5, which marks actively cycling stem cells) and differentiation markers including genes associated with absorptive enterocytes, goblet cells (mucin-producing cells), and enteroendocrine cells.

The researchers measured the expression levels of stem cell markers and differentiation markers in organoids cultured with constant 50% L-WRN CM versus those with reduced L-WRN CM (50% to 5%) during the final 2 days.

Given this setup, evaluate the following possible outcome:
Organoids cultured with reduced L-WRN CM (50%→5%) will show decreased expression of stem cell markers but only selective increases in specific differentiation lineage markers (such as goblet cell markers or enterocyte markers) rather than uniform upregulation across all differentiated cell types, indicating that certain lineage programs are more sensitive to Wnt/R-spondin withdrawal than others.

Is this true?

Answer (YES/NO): YES